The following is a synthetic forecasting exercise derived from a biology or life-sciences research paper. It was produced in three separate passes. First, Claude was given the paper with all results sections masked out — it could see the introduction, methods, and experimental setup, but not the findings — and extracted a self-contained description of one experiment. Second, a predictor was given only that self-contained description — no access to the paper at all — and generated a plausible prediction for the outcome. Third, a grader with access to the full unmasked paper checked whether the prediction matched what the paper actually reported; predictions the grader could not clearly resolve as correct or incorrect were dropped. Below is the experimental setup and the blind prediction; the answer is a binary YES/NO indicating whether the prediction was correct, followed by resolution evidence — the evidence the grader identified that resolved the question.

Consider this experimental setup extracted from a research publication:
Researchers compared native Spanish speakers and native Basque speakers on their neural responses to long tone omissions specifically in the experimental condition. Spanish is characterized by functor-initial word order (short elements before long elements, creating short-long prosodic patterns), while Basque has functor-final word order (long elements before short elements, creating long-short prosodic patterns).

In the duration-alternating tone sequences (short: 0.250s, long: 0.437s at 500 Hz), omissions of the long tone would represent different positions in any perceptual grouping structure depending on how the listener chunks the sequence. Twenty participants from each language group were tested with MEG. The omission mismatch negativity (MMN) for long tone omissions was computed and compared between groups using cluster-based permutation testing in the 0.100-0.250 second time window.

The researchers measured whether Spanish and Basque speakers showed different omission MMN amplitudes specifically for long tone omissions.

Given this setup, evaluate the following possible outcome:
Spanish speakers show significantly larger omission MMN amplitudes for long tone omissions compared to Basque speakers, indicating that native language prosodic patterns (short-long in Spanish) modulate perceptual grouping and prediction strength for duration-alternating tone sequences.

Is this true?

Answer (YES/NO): NO